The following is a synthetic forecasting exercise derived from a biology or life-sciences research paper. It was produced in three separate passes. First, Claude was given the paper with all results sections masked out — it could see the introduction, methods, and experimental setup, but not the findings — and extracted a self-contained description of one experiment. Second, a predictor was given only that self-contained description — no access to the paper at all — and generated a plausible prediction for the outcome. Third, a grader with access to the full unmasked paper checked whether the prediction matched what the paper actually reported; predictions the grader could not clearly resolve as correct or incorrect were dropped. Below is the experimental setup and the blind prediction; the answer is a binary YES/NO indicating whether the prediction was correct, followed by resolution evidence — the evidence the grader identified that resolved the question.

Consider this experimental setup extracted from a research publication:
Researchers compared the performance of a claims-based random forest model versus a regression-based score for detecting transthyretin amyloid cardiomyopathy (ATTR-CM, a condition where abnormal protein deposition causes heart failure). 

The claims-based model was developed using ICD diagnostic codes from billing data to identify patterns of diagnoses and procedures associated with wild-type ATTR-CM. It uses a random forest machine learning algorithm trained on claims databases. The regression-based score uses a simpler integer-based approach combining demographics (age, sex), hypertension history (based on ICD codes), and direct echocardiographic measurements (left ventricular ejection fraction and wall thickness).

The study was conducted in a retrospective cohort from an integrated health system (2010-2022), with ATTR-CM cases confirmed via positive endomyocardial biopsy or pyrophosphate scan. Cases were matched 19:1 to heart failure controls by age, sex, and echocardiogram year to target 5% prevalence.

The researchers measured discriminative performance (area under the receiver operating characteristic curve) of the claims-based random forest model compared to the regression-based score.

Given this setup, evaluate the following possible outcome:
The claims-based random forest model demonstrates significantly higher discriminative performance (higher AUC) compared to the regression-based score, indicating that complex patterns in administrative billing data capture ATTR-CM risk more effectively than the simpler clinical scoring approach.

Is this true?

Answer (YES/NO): NO